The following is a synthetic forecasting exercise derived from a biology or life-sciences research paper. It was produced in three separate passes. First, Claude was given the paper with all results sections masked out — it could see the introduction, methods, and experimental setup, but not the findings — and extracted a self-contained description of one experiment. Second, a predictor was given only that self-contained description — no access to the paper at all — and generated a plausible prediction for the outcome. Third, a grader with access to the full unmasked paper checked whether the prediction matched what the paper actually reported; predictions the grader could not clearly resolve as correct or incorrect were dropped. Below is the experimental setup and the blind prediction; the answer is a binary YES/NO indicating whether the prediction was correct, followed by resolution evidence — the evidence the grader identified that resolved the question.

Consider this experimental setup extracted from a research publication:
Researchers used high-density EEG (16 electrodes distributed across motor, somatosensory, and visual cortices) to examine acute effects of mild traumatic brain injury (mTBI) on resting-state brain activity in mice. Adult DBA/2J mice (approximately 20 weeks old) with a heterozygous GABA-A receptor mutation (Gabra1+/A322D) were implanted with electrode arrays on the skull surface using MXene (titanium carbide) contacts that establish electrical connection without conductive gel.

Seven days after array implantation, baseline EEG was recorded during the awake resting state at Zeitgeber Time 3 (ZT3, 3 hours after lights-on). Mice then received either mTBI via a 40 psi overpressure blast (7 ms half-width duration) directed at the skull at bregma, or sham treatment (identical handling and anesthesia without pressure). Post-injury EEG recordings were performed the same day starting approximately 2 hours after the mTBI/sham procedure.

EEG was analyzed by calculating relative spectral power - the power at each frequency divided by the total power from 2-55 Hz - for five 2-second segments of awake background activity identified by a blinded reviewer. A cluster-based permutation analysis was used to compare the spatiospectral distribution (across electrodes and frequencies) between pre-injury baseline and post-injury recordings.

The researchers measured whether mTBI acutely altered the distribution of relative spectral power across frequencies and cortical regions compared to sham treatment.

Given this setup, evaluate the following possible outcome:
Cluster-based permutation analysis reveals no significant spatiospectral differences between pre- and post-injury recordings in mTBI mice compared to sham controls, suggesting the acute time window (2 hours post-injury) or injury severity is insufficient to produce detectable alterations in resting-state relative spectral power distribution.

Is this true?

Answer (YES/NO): NO